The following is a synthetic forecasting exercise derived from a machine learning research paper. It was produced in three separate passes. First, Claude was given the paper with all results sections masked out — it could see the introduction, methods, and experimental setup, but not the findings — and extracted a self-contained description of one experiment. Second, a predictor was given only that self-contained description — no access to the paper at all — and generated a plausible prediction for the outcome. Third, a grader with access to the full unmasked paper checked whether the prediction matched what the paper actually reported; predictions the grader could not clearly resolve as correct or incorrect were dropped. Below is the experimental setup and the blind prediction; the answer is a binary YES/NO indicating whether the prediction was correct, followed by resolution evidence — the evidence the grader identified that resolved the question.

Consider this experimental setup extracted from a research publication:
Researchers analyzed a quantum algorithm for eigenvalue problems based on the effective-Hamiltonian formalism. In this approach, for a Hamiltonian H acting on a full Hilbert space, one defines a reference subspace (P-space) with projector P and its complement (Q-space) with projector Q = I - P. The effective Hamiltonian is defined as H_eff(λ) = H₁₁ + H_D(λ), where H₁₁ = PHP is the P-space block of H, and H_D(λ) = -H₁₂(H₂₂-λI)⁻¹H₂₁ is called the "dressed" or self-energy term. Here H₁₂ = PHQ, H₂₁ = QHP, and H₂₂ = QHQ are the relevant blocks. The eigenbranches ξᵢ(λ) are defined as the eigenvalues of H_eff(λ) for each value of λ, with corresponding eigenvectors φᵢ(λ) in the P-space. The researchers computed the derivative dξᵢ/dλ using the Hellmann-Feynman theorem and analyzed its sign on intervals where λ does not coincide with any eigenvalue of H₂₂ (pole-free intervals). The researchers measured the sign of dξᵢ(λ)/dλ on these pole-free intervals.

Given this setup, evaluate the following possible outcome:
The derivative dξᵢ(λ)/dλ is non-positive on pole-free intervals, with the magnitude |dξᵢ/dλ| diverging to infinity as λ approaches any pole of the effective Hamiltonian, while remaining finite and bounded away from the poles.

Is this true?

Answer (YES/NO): NO